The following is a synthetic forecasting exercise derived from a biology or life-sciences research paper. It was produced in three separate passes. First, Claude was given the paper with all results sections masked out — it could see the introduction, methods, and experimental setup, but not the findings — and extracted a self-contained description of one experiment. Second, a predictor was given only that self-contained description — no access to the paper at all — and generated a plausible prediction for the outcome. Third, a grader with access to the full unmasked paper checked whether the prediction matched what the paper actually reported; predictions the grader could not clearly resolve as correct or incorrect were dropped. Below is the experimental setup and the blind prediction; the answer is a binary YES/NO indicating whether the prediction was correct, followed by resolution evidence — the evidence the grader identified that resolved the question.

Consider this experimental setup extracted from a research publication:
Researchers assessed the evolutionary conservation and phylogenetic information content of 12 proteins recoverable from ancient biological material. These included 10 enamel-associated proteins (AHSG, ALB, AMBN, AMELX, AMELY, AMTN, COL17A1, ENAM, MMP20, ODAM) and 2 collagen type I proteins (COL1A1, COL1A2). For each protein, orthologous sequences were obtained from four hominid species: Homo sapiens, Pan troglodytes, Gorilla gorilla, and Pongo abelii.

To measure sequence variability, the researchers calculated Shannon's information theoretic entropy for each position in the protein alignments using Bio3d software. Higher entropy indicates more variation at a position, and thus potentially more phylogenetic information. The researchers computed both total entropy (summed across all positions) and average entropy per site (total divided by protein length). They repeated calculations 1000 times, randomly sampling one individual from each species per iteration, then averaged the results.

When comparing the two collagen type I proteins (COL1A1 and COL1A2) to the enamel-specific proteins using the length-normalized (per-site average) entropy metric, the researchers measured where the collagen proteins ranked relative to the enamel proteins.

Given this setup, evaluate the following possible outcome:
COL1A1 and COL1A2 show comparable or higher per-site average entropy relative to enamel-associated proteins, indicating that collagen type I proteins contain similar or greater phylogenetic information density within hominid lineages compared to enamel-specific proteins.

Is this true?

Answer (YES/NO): NO